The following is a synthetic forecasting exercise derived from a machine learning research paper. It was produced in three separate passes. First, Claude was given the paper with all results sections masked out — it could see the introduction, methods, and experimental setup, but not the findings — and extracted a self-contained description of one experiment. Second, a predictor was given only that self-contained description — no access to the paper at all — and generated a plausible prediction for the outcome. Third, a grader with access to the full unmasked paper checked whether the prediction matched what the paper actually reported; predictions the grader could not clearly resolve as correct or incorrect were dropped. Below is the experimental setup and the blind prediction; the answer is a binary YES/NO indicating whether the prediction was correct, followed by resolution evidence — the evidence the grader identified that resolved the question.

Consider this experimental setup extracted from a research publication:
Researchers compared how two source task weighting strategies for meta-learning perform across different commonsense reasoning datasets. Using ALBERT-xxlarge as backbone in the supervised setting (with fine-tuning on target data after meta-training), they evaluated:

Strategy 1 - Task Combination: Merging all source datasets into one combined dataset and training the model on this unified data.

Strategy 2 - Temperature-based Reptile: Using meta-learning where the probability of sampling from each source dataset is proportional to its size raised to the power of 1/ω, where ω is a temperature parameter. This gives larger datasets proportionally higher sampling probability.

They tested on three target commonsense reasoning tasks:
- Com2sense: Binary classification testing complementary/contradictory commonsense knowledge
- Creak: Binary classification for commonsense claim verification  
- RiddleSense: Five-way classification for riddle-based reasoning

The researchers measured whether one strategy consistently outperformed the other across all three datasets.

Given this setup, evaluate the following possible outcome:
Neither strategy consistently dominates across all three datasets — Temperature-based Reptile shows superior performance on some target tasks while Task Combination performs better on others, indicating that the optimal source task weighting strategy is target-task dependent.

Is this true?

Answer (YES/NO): YES